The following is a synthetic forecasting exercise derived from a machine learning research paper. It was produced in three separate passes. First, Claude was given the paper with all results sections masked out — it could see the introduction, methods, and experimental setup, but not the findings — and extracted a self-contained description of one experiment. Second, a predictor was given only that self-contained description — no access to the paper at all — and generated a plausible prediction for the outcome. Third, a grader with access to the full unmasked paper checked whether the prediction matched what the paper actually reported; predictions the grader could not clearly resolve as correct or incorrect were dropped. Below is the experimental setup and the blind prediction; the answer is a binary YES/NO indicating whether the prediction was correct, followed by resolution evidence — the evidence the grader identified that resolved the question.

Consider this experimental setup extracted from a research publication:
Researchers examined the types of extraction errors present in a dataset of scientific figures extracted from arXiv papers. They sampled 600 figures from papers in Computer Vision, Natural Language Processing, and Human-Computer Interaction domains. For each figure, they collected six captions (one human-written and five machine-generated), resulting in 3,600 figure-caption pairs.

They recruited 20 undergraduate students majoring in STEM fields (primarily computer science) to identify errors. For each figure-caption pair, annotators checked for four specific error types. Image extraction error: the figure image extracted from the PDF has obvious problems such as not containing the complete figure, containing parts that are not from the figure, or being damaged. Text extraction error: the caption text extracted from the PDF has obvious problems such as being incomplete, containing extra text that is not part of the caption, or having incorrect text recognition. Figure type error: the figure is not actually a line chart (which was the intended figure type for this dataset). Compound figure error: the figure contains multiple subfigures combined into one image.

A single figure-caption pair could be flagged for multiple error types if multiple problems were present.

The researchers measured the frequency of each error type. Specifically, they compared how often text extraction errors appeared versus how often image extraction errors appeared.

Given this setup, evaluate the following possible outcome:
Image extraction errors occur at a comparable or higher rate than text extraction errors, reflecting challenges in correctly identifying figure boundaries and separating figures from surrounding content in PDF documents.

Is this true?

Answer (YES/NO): NO